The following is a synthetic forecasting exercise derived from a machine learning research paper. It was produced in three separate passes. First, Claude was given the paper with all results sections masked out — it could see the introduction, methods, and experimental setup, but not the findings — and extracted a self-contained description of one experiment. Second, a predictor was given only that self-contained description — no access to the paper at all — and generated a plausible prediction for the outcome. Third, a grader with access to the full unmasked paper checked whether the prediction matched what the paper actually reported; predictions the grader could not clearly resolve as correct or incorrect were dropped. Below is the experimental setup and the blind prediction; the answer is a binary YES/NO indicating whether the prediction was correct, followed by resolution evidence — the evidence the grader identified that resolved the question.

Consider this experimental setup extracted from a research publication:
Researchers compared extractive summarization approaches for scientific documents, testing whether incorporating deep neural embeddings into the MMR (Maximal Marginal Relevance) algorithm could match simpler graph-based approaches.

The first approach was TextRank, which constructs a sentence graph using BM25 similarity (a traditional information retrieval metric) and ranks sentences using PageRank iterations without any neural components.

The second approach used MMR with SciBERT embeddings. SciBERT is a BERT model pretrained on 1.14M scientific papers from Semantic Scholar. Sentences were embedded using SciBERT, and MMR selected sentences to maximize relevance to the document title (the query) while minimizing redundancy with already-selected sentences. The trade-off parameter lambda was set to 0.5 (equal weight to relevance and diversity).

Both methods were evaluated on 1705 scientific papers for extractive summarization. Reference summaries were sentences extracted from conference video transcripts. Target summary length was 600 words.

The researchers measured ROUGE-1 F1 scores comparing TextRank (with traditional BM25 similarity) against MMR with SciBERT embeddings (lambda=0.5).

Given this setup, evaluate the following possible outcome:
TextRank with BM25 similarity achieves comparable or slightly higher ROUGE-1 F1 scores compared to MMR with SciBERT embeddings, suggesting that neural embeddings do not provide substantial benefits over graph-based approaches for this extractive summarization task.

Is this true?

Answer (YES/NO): YES